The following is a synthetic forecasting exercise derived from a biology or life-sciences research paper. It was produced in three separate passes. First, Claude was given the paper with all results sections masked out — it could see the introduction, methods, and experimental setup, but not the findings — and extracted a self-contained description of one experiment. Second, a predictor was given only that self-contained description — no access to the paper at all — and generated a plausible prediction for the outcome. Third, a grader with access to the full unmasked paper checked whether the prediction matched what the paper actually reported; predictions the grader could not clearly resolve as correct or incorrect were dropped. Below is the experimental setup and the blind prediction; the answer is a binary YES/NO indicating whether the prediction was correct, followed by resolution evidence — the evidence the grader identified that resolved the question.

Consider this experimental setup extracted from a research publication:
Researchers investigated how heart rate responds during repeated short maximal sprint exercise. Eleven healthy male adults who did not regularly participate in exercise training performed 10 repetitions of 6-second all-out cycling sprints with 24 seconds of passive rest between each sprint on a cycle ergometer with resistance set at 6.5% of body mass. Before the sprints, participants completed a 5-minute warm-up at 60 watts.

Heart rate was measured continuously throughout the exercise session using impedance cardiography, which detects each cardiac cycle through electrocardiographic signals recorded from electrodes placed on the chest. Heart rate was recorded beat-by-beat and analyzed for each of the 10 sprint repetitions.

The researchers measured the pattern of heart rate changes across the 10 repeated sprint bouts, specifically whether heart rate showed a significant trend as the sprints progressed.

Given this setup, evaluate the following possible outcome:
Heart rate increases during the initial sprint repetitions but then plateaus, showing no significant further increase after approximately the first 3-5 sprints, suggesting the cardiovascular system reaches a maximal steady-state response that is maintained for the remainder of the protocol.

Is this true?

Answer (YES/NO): NO